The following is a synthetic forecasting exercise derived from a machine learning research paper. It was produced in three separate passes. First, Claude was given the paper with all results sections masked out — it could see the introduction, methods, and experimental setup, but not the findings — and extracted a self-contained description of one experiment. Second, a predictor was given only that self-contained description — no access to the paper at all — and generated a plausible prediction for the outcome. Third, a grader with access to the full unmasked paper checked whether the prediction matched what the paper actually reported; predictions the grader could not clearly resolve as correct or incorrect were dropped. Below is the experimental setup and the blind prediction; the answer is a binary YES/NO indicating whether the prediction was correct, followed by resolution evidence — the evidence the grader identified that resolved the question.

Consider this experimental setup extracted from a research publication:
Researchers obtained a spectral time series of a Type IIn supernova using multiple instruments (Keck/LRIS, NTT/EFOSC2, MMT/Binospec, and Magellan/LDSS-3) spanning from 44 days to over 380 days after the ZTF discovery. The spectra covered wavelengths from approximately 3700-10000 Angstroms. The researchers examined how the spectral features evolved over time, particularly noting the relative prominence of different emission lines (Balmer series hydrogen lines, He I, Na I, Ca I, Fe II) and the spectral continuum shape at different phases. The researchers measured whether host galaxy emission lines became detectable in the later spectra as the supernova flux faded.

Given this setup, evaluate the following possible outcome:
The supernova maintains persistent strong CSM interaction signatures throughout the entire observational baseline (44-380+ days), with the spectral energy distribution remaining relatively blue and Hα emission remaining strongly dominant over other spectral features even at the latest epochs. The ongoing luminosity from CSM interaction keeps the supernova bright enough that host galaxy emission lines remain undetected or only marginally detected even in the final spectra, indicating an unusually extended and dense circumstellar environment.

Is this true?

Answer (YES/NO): NO